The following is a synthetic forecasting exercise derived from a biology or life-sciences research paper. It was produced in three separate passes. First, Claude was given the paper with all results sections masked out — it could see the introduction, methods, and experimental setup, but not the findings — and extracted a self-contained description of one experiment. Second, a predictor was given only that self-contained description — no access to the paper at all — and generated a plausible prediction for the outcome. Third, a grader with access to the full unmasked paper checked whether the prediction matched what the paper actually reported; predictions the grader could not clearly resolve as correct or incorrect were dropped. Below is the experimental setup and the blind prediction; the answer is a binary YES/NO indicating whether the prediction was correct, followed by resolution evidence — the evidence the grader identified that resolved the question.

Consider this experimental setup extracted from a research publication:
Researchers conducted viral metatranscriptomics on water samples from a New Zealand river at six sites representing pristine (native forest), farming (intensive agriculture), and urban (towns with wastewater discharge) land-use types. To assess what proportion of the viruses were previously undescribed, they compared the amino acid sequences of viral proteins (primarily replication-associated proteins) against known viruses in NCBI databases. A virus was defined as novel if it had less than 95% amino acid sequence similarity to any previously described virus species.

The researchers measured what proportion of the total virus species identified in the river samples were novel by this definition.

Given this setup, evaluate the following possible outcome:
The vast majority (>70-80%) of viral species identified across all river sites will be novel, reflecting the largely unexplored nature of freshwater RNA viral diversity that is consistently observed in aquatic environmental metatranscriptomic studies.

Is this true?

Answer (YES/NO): YES